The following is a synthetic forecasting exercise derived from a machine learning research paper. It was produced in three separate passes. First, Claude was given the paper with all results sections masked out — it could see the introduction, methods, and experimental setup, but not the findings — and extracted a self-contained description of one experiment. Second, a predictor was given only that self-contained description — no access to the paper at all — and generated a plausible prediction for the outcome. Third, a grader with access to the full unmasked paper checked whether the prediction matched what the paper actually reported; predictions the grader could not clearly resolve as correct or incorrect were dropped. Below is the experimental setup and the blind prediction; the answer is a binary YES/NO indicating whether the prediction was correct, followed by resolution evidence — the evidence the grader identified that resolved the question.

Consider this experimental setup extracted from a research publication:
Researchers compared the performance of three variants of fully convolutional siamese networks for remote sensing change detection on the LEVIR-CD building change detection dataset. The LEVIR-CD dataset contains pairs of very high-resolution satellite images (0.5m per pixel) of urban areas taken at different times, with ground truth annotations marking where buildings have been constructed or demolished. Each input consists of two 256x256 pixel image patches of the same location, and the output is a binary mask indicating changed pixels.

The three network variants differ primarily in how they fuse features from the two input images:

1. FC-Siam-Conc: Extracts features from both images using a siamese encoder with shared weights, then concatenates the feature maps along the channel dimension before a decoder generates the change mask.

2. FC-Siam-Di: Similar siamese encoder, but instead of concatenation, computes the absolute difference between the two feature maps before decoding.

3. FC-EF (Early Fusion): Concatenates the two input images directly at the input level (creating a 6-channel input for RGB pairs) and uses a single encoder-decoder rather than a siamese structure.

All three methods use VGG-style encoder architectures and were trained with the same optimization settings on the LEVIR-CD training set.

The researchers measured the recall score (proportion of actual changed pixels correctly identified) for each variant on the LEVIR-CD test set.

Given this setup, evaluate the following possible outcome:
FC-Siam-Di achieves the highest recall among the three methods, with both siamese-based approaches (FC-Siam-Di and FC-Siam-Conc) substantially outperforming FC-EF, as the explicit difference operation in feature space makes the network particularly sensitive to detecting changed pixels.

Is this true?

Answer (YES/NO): NO